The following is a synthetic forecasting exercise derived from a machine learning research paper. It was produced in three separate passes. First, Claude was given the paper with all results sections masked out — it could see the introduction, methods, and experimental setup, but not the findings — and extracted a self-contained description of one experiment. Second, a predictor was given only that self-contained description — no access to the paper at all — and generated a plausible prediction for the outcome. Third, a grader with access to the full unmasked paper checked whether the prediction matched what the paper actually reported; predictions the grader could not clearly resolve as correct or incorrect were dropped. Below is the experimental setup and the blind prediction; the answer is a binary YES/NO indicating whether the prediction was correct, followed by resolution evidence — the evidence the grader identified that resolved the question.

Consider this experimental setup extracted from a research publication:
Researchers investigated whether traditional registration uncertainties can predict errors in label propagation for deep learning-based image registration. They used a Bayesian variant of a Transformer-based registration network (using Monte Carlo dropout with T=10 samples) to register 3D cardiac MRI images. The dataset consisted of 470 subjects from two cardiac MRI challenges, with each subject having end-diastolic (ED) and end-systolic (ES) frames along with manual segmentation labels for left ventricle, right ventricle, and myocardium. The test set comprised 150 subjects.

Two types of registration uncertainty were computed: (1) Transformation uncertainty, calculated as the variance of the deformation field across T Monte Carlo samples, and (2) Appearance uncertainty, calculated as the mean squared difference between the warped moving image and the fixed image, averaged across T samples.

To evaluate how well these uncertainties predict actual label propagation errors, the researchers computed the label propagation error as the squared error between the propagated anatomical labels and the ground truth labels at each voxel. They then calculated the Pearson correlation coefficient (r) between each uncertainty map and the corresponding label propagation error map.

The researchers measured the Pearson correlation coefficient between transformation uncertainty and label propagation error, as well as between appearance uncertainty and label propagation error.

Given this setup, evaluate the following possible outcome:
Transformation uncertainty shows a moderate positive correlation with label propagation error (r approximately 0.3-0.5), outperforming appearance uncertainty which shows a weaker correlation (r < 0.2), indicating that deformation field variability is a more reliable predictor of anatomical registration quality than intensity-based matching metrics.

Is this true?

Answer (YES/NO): NO